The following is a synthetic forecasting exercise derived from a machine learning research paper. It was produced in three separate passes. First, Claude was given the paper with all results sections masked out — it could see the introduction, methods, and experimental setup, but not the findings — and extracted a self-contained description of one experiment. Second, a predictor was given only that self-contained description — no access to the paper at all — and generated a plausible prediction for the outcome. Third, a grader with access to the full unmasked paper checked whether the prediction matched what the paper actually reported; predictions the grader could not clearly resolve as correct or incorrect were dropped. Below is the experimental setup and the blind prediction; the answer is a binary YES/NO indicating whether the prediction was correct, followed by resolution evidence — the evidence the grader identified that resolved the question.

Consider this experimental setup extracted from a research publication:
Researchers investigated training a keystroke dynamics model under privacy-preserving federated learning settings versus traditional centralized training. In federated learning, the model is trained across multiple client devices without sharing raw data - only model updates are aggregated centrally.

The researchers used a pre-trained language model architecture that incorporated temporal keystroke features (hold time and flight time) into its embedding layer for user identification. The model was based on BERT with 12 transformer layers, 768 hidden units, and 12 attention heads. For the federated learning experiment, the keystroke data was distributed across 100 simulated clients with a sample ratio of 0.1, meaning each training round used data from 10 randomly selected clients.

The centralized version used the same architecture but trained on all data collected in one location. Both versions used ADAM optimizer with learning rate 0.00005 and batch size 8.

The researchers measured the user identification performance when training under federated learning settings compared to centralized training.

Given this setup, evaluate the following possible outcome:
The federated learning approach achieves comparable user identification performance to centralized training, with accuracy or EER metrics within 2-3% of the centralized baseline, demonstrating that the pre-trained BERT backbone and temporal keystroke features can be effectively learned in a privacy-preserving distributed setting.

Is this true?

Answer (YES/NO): YES